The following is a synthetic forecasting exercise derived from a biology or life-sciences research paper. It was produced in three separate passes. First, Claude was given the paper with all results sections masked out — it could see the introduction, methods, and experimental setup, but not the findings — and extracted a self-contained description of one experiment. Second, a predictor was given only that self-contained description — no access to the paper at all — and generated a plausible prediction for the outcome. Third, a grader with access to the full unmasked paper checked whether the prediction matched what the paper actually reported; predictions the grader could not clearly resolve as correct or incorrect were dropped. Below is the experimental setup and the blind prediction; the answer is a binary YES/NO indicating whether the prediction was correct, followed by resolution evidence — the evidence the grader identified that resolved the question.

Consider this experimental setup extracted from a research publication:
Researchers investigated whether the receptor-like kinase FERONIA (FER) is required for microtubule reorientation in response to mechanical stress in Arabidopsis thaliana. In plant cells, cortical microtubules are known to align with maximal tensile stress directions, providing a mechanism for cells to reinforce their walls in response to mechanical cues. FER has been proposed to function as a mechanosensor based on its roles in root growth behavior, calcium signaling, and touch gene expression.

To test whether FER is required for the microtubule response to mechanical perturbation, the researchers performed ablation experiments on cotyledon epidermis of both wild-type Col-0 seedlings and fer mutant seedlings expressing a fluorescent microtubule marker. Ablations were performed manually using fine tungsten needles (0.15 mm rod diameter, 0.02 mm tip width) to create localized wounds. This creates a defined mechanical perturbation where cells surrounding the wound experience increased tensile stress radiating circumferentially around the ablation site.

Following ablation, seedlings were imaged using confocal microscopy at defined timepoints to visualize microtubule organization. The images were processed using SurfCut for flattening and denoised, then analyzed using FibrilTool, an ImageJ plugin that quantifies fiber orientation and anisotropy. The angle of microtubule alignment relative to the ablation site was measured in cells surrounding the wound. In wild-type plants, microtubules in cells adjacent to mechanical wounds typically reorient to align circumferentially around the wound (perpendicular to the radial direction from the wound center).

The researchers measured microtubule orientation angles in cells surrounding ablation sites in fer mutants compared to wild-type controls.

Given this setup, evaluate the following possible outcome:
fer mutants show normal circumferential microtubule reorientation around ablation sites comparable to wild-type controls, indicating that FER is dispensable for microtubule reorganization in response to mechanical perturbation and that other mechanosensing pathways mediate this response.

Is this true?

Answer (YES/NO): YES